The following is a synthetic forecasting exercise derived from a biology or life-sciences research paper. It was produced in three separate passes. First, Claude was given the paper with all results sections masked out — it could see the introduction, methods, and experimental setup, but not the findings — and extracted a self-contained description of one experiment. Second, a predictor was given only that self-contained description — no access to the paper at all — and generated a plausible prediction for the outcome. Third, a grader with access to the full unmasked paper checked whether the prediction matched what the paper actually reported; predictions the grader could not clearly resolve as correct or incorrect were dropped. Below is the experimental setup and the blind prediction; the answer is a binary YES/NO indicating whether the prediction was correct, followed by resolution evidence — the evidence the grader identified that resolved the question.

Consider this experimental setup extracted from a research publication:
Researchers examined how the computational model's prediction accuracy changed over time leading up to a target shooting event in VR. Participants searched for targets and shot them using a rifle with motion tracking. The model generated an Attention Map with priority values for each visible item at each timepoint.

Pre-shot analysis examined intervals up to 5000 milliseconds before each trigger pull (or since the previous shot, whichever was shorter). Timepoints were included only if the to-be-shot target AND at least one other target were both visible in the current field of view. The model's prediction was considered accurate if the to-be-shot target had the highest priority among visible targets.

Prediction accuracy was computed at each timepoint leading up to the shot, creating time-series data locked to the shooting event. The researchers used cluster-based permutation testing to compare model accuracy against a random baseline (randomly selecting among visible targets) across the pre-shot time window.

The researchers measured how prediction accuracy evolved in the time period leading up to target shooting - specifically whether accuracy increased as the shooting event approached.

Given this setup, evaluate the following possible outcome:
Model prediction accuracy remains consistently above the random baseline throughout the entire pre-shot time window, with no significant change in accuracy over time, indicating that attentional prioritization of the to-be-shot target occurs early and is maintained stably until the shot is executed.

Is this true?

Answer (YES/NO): NO